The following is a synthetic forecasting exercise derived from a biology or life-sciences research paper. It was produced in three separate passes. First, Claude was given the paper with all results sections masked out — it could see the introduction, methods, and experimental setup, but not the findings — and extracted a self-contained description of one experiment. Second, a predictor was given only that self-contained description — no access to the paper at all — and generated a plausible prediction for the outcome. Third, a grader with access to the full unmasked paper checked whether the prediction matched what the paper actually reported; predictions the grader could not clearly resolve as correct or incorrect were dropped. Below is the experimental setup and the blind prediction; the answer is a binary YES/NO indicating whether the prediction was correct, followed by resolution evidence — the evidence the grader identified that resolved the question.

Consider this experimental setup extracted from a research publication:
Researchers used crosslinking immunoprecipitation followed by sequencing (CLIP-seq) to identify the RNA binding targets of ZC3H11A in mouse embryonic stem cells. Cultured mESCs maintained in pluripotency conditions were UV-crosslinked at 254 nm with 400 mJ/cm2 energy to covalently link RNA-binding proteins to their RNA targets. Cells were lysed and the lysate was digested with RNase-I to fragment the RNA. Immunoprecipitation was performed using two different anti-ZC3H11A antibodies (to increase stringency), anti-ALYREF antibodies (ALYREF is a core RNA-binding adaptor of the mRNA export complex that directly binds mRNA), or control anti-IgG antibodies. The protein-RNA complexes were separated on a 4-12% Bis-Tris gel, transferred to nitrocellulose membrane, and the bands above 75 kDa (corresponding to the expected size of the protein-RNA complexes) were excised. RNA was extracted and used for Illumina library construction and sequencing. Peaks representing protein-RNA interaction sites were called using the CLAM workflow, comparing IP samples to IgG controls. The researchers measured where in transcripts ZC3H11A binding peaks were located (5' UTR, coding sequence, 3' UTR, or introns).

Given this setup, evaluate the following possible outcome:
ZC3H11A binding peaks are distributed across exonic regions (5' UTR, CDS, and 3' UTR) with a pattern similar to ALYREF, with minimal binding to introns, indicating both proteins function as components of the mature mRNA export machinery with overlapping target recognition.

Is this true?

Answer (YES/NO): NO